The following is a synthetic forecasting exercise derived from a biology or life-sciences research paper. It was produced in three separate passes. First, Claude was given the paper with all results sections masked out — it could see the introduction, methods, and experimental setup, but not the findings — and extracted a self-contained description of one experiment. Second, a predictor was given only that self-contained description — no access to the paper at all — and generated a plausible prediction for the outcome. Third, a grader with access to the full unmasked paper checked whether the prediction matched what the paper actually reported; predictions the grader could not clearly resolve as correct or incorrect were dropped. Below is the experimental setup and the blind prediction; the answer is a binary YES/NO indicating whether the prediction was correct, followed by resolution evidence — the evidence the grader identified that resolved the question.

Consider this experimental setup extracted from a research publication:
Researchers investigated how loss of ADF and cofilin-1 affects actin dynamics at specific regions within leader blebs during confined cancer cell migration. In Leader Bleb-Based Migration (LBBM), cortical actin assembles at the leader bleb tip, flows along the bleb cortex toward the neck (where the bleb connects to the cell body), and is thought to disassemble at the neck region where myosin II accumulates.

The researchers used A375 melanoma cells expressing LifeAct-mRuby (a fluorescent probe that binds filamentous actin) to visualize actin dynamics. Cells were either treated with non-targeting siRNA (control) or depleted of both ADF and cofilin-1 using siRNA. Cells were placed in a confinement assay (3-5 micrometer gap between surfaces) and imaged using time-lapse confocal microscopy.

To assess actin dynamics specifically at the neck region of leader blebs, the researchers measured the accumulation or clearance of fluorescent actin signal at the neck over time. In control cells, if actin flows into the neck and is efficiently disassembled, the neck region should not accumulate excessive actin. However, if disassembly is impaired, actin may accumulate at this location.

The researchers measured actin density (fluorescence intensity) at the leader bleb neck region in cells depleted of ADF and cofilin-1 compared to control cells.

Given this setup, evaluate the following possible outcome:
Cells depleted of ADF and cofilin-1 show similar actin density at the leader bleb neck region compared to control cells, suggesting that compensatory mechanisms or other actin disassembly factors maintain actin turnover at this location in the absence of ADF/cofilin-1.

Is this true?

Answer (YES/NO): NO